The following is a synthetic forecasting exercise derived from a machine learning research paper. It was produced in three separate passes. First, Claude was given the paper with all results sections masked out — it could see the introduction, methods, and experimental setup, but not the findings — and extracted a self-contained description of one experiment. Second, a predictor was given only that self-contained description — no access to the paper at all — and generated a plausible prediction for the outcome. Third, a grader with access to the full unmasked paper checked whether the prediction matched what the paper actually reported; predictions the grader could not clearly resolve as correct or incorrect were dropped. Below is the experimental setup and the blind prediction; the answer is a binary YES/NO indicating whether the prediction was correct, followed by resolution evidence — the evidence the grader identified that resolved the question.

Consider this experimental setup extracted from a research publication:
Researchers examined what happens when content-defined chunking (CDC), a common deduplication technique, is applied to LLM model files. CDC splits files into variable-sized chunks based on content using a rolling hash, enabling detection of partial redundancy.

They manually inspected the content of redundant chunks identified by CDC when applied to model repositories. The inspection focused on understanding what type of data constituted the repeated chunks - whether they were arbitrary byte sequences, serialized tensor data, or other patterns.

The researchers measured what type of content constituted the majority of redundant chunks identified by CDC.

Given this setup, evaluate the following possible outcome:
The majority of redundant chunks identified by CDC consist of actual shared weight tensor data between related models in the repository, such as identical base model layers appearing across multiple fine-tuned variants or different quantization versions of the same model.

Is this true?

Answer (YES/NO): YES